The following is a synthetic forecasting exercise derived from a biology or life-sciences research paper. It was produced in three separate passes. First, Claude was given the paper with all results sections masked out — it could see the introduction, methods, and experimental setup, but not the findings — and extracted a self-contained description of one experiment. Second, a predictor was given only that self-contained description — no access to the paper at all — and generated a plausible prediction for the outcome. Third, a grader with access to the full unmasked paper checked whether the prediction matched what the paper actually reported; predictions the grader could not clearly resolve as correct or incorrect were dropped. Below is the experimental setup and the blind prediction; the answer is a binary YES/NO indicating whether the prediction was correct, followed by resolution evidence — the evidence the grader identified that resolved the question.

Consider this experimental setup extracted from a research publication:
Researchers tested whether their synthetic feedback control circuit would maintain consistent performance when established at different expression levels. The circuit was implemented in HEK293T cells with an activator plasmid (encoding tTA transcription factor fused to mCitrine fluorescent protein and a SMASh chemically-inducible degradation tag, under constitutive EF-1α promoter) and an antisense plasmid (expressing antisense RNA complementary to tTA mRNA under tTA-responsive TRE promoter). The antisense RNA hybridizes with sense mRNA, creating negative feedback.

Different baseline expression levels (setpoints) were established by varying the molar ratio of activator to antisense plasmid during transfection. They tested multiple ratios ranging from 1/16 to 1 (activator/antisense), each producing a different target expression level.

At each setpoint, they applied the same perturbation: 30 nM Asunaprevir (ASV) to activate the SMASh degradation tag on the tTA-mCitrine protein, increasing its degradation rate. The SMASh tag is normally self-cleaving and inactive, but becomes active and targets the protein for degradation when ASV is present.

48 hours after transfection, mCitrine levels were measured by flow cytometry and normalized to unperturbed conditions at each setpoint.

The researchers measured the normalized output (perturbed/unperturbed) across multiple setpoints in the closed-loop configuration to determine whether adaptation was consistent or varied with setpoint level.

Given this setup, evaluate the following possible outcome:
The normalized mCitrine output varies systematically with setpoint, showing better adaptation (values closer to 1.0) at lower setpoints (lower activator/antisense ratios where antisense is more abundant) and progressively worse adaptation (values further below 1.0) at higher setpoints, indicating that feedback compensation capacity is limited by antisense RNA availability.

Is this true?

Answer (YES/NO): NO